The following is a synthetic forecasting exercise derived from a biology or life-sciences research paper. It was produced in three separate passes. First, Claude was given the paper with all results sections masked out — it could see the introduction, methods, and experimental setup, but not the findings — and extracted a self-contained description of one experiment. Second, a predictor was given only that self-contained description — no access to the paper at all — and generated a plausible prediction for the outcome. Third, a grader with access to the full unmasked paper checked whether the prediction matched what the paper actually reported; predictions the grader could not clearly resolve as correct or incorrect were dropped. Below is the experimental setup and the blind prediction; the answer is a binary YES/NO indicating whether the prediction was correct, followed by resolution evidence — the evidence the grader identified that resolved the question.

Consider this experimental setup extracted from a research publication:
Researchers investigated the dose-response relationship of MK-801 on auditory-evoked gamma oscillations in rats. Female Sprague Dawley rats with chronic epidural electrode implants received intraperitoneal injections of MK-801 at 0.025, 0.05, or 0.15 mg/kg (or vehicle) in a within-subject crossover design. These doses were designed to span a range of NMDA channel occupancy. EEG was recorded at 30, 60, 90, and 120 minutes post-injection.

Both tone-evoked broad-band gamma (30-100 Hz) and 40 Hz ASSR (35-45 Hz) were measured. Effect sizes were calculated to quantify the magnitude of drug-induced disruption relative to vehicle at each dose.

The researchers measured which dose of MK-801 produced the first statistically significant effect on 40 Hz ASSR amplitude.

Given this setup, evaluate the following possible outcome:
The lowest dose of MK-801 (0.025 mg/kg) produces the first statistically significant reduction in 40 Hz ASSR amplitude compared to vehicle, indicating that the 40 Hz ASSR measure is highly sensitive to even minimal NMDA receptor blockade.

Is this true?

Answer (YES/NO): YES